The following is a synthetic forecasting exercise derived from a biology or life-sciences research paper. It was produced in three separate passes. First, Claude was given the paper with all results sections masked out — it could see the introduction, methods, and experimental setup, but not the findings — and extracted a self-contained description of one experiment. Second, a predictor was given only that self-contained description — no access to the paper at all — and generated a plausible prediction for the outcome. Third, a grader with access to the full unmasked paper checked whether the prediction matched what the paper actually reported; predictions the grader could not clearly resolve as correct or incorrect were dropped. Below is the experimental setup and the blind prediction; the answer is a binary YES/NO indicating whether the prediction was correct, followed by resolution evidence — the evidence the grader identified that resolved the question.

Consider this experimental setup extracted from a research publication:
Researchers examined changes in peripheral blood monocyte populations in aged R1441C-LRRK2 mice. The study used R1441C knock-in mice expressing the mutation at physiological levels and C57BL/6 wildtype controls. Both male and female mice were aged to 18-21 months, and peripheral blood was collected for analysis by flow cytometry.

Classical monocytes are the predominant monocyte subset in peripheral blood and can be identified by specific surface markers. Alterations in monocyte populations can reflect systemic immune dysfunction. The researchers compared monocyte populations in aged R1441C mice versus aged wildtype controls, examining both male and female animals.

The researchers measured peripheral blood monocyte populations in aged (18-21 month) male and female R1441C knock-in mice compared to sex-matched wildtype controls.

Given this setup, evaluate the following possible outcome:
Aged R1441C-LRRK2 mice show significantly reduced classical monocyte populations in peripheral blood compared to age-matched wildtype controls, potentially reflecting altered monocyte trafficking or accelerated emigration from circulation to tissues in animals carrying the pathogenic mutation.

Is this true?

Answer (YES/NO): NO